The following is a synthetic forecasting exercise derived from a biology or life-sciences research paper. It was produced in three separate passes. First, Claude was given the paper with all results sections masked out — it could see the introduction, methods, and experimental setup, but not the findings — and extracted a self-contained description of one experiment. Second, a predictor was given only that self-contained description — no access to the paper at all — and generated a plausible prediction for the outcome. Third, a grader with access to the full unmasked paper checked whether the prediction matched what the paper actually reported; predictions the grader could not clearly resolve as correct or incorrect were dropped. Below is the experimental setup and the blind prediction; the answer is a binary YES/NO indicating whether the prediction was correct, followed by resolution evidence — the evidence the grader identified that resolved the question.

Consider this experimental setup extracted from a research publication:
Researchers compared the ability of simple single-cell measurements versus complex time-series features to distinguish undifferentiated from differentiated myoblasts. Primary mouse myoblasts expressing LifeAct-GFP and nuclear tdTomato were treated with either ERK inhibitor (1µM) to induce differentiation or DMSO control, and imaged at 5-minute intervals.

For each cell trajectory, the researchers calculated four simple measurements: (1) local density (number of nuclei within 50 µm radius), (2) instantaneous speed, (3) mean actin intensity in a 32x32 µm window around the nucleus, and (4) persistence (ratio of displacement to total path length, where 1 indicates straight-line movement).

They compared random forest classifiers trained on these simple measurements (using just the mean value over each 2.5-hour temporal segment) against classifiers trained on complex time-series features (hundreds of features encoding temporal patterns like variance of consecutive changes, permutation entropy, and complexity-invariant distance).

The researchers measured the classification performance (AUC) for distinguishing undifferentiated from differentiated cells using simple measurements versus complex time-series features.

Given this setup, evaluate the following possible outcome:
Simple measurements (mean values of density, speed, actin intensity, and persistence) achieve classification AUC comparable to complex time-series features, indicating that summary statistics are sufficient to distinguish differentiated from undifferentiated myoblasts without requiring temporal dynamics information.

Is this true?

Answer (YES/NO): NO